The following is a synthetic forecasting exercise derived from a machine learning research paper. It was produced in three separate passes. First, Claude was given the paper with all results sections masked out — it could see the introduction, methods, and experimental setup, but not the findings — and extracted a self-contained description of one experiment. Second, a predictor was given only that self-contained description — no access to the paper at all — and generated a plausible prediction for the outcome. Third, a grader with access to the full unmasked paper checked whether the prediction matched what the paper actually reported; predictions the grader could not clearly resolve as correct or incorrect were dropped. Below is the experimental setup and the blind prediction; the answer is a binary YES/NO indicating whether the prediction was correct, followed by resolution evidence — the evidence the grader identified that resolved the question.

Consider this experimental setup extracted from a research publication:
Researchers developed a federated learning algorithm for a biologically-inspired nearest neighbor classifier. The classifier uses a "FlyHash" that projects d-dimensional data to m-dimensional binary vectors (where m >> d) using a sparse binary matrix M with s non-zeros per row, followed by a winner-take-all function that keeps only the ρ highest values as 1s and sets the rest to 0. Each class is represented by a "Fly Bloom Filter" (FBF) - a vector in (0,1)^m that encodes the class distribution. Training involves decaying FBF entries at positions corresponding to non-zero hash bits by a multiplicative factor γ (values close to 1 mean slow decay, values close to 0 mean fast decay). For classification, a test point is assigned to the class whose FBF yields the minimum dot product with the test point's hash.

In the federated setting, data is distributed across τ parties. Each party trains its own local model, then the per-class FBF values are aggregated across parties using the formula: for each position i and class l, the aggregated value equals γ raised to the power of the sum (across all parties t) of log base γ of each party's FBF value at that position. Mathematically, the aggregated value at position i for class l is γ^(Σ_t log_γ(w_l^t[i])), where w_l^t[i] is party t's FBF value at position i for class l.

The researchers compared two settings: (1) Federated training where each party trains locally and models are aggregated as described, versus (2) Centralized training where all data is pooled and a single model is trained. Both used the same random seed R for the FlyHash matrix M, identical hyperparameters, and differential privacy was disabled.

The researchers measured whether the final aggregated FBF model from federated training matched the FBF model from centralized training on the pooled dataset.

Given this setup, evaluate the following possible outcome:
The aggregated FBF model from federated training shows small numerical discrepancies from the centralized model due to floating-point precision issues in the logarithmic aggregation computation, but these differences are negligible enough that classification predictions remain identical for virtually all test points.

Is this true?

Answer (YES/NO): NO